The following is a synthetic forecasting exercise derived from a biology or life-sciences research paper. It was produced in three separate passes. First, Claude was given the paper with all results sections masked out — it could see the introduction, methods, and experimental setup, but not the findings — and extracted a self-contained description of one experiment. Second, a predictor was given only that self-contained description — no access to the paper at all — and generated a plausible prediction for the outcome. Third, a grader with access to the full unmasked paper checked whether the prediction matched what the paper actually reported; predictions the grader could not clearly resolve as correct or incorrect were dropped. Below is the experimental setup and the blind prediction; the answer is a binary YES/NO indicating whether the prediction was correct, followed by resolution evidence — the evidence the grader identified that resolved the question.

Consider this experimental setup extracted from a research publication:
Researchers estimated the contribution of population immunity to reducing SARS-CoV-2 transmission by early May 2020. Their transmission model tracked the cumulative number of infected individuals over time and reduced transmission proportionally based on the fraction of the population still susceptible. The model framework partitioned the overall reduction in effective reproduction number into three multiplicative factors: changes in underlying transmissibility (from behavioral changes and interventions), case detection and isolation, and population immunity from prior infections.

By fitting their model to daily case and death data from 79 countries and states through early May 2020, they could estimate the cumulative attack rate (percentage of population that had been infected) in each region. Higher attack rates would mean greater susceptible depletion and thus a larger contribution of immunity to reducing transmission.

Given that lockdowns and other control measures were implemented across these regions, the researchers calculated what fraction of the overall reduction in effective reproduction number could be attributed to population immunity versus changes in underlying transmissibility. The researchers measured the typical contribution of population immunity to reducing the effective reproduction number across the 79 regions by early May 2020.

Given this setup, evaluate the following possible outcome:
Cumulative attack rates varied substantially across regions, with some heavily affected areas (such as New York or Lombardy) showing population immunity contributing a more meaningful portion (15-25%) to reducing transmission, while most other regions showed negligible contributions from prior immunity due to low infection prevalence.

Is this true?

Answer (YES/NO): NO